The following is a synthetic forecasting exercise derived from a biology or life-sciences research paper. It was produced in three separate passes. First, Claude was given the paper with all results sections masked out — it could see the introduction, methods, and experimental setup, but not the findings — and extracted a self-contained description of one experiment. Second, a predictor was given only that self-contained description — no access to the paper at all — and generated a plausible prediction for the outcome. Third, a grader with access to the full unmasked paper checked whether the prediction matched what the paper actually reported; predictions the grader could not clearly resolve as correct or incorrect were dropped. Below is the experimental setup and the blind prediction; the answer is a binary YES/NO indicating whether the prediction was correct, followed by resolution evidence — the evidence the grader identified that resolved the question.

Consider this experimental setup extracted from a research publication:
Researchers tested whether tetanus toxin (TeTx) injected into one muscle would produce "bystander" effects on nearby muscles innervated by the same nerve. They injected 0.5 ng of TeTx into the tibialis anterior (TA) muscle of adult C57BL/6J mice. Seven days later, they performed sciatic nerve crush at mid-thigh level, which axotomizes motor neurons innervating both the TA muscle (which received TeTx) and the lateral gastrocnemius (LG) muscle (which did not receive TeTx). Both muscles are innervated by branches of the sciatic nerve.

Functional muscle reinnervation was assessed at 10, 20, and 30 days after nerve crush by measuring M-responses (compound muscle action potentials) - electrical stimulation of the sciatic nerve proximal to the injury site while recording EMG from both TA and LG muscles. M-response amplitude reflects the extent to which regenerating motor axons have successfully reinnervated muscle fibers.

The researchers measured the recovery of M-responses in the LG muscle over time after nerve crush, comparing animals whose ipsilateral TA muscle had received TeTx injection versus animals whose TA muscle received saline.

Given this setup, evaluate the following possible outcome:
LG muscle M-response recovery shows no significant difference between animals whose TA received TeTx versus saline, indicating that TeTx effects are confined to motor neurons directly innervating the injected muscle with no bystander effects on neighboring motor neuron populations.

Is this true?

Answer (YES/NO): YES